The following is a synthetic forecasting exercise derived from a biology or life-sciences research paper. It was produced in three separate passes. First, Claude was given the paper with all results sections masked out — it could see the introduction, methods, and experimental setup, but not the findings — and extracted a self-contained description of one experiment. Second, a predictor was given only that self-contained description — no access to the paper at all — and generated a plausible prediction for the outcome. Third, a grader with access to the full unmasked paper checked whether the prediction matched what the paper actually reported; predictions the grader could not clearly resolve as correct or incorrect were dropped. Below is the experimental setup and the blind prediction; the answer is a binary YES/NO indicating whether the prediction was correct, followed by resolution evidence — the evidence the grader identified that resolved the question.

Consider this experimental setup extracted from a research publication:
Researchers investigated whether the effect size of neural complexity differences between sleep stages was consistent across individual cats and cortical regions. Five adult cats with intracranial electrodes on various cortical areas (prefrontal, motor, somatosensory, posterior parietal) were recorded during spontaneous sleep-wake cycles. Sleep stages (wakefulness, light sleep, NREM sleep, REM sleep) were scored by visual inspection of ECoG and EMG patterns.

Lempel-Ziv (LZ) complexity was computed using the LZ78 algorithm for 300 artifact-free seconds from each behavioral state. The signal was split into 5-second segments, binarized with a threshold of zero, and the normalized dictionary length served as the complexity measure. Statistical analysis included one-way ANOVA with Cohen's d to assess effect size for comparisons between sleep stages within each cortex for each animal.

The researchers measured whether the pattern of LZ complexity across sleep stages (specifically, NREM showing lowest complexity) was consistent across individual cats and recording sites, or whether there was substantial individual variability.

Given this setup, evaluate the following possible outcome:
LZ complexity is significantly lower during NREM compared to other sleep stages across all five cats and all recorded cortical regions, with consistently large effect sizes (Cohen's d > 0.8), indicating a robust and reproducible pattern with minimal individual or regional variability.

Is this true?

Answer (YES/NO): NO